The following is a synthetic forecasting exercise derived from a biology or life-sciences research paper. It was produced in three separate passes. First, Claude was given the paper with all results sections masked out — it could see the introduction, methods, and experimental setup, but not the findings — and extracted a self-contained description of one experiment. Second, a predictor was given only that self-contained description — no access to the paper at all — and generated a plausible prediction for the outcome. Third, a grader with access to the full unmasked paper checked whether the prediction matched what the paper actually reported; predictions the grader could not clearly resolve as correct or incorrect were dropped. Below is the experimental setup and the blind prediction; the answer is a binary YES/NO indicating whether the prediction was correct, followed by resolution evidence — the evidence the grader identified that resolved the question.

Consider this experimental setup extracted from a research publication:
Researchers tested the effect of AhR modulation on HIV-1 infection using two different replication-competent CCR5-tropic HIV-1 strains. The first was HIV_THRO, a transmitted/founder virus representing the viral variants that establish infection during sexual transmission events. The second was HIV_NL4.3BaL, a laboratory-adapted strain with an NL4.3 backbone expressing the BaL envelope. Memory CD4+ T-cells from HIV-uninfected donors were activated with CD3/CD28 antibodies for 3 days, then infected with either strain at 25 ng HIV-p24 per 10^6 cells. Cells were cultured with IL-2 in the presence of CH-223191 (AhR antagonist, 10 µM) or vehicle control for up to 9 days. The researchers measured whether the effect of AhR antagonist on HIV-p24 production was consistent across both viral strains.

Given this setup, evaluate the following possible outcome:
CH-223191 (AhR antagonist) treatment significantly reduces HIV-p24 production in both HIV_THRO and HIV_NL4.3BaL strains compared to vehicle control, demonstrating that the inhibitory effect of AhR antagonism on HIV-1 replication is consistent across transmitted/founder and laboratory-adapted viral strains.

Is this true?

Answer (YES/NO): NO